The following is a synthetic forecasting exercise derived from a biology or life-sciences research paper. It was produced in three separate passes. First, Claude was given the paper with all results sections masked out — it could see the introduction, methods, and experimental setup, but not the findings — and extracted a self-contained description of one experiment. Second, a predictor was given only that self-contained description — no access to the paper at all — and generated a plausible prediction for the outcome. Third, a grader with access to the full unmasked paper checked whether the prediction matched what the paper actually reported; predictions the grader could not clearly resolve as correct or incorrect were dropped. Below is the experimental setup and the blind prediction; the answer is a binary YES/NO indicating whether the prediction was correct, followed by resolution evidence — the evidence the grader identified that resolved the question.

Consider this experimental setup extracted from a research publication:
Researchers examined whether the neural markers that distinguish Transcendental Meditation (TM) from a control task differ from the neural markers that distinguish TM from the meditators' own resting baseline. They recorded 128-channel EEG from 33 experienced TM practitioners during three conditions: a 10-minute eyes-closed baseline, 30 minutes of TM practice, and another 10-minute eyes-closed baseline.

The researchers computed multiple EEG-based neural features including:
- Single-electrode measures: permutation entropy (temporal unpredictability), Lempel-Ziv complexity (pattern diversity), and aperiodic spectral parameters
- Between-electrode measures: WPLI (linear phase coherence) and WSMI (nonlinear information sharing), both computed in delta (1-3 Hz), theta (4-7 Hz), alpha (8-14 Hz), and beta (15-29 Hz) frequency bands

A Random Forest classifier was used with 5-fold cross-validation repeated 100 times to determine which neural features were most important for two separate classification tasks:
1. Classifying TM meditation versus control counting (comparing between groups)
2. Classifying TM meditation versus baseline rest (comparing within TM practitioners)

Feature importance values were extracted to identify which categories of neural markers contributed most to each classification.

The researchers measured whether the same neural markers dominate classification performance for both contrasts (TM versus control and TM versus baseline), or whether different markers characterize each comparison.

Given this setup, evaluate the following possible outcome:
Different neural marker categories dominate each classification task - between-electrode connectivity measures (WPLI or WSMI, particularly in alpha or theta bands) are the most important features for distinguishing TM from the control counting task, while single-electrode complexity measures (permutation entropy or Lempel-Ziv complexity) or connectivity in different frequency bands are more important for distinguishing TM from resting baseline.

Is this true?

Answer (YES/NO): NO